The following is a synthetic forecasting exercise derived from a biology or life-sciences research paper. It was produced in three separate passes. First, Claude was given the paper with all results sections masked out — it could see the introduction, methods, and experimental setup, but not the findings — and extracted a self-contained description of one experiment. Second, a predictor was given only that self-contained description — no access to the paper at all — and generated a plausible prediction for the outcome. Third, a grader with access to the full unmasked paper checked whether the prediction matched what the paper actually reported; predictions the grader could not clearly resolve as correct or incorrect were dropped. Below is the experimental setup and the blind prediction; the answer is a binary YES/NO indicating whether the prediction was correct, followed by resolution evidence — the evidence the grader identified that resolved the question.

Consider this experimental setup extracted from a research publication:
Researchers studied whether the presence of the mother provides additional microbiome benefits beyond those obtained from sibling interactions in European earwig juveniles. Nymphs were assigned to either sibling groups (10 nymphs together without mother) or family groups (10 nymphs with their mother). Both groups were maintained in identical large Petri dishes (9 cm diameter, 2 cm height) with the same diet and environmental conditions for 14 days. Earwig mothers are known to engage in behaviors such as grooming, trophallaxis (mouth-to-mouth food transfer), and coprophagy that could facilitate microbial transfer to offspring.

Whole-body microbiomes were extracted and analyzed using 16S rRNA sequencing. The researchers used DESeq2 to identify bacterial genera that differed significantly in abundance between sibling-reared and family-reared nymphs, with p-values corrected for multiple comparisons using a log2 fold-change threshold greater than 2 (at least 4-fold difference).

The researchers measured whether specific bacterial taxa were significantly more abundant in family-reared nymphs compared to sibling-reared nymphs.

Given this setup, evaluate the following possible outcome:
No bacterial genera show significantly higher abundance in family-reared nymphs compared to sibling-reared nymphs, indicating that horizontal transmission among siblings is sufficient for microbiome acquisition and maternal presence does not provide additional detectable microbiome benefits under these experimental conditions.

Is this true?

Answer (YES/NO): NO